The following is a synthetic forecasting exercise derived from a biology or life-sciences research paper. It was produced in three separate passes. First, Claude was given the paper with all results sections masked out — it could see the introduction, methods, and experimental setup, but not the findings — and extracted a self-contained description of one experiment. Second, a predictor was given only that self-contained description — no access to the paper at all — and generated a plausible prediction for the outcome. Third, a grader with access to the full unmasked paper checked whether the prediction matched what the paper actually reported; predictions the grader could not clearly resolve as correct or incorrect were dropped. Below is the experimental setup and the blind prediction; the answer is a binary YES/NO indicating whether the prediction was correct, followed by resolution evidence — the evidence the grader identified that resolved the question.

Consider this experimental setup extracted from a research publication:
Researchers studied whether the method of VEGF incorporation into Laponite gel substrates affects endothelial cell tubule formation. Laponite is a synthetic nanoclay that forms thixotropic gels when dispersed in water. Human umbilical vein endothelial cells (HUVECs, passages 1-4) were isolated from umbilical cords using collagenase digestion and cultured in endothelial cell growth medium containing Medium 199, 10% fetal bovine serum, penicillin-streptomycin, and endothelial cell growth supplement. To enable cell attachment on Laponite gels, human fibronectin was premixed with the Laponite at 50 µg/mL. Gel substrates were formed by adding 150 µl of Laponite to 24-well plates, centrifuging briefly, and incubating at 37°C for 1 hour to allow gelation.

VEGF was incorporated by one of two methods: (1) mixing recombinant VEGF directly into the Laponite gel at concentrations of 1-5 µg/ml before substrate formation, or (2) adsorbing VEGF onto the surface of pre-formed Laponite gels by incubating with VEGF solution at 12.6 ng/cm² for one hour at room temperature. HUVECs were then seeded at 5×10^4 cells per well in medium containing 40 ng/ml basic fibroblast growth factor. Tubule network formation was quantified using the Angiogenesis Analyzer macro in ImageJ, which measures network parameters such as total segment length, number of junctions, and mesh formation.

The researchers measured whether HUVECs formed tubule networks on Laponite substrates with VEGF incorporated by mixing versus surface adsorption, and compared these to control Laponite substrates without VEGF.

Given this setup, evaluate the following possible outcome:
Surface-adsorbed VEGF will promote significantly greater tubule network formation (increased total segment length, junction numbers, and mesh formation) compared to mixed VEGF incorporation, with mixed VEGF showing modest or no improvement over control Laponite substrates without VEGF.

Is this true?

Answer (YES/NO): NO